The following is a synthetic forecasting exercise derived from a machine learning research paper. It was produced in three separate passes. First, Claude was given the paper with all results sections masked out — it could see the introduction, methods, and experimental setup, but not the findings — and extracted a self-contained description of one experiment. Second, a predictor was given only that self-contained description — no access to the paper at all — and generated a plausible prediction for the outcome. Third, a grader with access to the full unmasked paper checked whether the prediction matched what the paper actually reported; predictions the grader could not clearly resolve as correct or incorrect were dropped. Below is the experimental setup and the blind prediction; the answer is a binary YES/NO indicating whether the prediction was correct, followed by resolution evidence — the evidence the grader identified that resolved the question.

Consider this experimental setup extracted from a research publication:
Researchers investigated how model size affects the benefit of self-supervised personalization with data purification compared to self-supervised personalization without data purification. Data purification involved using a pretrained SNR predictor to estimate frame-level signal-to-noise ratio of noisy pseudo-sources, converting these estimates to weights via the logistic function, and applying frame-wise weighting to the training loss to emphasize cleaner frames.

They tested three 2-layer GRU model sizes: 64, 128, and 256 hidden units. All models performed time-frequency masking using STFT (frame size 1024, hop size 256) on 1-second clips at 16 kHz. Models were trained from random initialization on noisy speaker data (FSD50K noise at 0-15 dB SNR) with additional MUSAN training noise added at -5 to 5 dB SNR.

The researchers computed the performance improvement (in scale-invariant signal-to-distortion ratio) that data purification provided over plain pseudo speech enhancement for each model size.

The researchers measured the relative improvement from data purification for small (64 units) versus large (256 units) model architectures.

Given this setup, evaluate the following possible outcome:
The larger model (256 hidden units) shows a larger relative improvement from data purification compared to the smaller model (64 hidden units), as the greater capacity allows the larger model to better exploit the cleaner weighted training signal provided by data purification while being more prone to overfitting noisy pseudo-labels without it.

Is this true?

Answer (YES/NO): NO